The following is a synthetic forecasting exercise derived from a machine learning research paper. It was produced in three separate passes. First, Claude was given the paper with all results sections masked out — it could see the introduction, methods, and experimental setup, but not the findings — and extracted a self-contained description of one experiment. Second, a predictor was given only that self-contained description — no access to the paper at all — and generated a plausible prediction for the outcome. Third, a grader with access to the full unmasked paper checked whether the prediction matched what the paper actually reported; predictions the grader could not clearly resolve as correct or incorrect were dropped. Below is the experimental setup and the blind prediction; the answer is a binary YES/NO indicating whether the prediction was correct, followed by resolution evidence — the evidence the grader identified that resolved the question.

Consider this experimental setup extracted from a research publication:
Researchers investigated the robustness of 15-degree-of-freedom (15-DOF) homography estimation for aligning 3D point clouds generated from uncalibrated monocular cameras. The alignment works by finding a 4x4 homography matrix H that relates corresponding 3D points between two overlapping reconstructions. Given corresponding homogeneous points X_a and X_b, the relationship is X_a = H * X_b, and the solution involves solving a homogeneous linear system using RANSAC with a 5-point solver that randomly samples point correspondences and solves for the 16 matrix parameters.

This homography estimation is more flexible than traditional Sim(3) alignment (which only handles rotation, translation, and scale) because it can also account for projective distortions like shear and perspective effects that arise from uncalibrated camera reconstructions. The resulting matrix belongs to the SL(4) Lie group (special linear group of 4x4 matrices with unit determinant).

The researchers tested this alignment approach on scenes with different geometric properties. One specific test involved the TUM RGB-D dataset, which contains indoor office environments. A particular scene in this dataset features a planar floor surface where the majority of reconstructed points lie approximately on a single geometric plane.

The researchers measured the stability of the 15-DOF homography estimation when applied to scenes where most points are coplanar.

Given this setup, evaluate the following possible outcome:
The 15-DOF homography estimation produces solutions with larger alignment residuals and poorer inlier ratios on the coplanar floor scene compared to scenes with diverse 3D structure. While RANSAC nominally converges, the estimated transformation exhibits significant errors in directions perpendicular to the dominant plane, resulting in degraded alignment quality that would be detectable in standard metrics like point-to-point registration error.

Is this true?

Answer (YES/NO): NO